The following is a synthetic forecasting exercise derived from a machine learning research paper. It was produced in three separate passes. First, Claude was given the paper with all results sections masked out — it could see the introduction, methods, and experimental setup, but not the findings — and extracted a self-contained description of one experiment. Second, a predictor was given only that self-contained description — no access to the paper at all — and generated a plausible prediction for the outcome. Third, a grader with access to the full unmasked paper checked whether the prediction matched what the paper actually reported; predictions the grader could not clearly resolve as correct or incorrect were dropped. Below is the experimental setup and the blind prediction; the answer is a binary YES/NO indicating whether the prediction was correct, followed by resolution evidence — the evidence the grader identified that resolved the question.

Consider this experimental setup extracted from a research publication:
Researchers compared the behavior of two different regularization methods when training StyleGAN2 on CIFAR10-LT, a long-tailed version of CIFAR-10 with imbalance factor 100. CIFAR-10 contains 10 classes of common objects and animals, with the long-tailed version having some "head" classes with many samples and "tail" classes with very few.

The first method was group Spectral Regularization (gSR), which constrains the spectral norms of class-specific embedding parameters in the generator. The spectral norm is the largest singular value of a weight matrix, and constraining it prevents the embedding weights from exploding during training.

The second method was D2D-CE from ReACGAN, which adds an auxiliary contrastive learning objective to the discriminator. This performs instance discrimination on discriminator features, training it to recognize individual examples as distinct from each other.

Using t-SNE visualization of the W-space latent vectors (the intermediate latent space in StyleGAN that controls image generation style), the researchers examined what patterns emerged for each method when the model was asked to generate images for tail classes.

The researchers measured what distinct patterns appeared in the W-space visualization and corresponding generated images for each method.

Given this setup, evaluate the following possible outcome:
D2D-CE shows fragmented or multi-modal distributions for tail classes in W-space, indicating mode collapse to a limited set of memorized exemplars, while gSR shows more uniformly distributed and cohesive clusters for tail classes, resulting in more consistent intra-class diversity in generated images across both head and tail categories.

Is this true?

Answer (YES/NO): NO